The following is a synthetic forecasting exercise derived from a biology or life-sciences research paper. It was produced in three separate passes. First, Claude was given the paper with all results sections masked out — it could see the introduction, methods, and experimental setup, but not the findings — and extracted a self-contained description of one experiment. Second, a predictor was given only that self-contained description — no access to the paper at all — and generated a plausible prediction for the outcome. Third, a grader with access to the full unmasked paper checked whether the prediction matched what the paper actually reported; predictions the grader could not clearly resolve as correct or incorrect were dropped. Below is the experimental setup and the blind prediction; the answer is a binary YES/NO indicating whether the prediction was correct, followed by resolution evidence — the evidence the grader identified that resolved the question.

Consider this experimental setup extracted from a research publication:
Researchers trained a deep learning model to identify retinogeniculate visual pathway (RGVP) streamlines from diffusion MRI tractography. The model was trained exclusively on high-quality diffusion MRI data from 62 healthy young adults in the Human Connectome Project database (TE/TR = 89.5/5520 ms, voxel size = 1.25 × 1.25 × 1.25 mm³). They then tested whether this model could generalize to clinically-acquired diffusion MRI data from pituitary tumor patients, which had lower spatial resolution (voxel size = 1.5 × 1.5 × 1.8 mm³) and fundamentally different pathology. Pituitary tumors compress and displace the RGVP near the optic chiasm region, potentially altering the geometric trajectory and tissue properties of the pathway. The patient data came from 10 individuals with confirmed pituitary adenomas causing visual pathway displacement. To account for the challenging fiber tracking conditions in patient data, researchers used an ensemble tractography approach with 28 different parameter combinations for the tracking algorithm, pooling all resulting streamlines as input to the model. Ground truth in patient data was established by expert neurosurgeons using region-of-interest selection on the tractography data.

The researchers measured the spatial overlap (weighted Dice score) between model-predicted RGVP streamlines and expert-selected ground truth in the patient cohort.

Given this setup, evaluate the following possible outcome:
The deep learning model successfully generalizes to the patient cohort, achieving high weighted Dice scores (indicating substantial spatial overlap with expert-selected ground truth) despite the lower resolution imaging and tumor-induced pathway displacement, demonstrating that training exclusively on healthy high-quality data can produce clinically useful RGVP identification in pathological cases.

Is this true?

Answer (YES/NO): YES